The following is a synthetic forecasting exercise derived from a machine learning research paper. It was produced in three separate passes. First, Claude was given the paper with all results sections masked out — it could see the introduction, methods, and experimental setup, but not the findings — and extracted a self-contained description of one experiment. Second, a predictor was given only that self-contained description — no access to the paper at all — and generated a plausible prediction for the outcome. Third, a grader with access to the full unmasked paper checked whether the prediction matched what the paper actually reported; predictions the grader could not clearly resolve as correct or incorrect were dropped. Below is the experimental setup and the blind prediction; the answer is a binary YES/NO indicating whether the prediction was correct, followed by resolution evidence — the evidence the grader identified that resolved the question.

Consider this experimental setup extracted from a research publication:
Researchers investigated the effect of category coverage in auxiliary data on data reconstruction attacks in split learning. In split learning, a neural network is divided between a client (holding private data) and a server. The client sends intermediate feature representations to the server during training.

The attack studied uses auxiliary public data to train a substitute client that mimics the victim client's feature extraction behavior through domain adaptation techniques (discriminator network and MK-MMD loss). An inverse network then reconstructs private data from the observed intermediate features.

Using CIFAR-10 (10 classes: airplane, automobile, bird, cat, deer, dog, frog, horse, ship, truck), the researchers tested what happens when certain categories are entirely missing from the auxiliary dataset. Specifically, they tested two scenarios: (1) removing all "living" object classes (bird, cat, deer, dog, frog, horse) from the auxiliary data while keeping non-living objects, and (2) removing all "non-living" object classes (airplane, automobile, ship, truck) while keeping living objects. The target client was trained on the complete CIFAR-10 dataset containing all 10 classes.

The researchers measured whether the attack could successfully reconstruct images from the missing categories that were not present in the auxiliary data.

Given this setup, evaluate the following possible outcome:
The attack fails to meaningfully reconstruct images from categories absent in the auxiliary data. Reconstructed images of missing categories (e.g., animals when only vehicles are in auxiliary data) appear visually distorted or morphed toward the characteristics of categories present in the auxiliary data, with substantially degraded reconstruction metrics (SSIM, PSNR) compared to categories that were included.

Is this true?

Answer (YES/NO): NO